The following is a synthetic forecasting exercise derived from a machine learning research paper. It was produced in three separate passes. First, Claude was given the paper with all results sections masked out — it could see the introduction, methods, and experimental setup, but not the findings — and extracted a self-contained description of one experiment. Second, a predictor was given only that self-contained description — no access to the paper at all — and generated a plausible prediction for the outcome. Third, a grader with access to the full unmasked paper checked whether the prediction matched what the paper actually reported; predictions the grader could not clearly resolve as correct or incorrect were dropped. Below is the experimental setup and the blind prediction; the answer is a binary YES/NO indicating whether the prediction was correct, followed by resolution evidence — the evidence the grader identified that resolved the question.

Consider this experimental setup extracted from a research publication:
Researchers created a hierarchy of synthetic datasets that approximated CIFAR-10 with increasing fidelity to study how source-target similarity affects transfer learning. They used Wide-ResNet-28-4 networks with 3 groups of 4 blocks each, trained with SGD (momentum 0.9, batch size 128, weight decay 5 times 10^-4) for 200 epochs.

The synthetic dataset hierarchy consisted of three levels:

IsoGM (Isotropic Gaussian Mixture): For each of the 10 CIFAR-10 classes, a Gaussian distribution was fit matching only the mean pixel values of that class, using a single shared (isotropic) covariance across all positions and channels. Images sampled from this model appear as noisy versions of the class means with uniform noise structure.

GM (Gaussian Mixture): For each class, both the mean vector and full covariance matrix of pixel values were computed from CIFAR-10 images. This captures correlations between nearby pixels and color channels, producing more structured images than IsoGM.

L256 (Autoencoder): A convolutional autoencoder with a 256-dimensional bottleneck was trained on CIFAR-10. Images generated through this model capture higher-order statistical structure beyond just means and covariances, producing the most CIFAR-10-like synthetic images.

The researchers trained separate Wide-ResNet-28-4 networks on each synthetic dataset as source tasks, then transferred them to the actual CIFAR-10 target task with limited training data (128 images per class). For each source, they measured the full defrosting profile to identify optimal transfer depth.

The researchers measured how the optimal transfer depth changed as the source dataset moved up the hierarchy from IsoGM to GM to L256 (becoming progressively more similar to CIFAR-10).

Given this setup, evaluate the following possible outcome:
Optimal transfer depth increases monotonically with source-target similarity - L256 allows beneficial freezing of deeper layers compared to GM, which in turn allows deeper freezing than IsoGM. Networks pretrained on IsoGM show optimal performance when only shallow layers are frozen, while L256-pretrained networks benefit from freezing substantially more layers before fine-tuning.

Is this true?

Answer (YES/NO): YES